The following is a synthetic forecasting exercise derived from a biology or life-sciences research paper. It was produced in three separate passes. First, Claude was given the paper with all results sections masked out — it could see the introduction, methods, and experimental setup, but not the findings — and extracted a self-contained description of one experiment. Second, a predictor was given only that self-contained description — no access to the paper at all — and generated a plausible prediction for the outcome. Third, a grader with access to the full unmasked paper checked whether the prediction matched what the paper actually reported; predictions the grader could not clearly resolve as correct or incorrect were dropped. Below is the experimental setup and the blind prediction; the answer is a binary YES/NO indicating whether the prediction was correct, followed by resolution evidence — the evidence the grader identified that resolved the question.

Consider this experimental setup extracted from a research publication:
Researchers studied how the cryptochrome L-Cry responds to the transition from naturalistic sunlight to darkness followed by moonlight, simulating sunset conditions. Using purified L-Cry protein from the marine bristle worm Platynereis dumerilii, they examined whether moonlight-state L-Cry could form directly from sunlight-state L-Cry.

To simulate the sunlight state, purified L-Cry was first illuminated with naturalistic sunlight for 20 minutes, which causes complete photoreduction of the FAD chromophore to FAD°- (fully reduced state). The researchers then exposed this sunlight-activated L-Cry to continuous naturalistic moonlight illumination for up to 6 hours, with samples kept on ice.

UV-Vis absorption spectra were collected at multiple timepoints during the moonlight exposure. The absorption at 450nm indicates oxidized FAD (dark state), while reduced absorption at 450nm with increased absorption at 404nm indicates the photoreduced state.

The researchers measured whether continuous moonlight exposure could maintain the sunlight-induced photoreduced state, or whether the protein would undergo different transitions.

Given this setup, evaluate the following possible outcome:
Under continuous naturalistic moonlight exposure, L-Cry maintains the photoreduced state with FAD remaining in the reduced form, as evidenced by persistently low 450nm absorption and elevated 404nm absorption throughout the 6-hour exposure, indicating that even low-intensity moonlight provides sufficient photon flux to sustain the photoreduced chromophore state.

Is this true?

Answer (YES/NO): NO